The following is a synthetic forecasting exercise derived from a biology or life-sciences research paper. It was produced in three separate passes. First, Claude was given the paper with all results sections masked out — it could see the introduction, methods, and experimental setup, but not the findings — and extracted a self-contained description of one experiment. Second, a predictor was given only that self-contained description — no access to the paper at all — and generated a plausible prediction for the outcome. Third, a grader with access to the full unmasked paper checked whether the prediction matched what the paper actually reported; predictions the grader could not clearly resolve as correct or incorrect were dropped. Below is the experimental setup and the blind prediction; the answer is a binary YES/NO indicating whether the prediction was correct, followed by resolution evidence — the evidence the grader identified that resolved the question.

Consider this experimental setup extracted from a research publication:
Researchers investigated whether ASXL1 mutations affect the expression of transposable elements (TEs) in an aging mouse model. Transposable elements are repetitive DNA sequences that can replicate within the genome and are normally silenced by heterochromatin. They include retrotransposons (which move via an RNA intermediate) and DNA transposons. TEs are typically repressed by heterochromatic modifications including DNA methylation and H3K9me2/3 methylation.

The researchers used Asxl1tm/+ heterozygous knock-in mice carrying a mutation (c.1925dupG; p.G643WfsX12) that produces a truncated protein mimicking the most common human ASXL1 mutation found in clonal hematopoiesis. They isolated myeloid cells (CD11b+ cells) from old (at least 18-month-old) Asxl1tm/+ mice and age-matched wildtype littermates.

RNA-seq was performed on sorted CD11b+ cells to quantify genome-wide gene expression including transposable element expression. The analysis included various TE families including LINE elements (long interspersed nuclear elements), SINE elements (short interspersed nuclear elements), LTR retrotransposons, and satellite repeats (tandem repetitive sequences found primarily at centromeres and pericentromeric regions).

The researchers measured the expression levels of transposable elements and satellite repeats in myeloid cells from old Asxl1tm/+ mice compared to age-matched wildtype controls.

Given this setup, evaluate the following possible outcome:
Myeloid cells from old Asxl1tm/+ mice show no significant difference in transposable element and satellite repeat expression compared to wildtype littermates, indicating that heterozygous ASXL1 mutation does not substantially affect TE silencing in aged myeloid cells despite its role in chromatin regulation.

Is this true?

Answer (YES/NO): NO